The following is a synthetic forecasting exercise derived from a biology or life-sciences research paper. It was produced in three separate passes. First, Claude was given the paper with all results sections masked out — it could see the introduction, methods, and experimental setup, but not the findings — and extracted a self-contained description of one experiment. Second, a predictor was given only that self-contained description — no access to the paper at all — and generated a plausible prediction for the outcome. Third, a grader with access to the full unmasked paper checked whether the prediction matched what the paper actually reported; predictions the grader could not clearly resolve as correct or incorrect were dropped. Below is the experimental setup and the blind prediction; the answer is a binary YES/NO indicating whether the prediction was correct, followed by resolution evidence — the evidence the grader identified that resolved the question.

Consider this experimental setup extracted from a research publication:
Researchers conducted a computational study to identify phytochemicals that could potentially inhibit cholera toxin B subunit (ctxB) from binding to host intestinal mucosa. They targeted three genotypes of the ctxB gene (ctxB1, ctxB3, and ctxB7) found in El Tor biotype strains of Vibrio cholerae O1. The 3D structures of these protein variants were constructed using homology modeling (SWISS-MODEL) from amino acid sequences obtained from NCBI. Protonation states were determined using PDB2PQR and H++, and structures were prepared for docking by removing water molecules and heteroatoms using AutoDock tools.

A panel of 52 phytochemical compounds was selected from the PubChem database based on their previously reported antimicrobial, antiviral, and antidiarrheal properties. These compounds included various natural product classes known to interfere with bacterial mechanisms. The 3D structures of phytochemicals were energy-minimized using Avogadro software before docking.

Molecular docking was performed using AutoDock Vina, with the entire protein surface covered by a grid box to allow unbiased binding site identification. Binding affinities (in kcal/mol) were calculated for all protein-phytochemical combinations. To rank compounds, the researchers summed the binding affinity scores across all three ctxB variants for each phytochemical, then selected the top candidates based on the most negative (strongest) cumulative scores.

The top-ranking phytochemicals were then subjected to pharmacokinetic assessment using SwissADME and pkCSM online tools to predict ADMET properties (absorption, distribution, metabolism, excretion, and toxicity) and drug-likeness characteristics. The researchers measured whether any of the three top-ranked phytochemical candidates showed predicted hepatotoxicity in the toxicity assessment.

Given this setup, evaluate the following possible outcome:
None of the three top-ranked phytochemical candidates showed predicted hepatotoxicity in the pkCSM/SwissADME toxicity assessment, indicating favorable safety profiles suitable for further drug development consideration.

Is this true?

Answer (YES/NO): NO